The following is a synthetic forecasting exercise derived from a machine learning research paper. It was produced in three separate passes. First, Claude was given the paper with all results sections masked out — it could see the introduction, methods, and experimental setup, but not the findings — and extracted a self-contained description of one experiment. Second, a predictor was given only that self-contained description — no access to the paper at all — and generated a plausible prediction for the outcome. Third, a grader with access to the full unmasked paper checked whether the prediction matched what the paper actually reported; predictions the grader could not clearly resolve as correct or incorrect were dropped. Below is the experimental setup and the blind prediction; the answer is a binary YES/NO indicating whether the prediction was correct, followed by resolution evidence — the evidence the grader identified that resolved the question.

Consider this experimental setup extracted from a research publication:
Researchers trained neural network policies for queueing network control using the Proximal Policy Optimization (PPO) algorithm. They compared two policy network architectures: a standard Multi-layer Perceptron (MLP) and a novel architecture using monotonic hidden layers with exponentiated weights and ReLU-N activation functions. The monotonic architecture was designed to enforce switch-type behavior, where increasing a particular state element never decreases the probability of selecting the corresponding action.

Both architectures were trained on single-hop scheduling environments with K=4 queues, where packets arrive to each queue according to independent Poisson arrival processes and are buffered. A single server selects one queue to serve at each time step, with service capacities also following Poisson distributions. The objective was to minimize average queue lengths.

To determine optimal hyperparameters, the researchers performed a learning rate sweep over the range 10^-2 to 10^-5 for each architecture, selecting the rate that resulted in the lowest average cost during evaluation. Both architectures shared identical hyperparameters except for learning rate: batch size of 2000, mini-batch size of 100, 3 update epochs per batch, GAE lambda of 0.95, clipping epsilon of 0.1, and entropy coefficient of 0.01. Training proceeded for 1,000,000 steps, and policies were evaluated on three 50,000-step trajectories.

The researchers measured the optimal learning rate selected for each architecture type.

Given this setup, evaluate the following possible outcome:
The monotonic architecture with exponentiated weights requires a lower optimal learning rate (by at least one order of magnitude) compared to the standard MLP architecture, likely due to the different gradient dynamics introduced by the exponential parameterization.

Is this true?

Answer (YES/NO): NO